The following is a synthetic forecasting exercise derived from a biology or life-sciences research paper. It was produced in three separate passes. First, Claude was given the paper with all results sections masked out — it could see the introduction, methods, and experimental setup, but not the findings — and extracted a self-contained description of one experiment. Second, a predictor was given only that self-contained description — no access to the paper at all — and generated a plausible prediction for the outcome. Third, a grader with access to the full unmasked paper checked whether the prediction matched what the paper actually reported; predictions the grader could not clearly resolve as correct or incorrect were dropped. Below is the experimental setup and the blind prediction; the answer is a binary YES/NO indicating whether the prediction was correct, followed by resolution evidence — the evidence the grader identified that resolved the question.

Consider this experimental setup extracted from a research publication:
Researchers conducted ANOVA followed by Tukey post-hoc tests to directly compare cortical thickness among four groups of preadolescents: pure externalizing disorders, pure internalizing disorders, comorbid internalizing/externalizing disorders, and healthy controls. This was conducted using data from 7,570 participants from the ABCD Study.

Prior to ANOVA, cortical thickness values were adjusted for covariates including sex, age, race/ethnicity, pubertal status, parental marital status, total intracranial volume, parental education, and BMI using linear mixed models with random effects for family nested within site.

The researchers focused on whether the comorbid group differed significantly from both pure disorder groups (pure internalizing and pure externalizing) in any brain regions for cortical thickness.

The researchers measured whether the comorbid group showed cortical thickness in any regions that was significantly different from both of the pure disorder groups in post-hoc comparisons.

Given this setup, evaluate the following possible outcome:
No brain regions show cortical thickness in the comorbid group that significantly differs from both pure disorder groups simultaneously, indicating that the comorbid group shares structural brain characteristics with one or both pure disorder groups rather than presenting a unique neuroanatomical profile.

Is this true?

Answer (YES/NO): NO